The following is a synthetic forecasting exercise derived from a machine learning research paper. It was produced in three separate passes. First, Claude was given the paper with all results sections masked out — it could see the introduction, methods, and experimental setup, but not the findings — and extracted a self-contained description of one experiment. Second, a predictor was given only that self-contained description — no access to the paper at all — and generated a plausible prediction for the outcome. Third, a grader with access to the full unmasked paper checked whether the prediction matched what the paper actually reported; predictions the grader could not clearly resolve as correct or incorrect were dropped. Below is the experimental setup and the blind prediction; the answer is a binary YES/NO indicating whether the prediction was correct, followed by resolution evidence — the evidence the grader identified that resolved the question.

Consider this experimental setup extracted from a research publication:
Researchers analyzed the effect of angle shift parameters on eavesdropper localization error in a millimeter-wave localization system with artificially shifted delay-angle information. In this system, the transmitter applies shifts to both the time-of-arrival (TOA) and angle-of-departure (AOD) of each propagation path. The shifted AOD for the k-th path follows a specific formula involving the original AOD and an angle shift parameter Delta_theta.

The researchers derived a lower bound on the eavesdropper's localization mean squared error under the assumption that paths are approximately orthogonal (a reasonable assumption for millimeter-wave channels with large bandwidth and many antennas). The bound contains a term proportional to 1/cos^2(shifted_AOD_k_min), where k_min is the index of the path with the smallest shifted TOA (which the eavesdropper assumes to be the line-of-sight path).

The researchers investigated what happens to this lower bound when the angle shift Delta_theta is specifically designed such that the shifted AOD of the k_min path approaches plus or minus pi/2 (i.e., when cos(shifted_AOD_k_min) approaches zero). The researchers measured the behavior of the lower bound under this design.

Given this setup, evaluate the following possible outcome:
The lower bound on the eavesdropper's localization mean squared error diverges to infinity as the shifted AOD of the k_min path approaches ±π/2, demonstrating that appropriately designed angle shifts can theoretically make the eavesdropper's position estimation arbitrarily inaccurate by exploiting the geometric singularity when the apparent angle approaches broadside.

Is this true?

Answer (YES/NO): YES